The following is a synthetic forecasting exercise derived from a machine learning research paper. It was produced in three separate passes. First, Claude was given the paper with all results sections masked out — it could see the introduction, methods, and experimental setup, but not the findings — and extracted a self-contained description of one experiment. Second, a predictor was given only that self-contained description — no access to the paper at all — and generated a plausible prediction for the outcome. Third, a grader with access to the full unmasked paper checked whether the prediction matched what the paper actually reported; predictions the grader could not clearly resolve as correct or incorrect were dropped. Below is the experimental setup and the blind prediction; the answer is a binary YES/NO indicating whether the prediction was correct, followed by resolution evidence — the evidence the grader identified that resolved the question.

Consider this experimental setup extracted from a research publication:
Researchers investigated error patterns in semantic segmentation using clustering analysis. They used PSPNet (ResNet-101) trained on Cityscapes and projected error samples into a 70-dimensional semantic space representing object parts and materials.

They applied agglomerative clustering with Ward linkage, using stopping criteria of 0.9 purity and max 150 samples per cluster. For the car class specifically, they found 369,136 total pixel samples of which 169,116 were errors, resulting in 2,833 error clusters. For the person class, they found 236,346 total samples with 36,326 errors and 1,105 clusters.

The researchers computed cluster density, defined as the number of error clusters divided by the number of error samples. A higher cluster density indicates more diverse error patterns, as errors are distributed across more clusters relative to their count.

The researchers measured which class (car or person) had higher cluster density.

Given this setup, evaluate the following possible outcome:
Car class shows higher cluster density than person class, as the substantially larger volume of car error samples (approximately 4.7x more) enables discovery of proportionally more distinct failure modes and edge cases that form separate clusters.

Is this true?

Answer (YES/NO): NO